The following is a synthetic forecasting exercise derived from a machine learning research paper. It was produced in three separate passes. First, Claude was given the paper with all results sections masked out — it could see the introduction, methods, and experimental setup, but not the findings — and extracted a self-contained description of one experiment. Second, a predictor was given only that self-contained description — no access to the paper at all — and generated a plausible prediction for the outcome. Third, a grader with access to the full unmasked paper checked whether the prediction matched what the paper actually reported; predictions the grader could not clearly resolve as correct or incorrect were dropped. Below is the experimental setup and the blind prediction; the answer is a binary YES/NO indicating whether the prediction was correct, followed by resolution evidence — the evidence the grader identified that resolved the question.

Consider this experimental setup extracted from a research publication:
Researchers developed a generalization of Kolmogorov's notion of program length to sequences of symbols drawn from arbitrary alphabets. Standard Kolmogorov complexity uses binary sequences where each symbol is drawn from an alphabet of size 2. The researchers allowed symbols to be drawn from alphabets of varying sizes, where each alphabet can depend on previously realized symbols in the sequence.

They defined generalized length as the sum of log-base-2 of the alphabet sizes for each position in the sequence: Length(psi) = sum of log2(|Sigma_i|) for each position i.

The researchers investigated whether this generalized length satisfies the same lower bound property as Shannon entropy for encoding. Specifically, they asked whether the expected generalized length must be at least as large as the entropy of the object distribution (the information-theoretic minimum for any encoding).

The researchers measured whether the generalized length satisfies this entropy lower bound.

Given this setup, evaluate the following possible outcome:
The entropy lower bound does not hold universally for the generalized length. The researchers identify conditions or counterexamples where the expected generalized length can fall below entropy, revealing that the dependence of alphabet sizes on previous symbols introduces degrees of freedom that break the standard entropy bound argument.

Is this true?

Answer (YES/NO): NO